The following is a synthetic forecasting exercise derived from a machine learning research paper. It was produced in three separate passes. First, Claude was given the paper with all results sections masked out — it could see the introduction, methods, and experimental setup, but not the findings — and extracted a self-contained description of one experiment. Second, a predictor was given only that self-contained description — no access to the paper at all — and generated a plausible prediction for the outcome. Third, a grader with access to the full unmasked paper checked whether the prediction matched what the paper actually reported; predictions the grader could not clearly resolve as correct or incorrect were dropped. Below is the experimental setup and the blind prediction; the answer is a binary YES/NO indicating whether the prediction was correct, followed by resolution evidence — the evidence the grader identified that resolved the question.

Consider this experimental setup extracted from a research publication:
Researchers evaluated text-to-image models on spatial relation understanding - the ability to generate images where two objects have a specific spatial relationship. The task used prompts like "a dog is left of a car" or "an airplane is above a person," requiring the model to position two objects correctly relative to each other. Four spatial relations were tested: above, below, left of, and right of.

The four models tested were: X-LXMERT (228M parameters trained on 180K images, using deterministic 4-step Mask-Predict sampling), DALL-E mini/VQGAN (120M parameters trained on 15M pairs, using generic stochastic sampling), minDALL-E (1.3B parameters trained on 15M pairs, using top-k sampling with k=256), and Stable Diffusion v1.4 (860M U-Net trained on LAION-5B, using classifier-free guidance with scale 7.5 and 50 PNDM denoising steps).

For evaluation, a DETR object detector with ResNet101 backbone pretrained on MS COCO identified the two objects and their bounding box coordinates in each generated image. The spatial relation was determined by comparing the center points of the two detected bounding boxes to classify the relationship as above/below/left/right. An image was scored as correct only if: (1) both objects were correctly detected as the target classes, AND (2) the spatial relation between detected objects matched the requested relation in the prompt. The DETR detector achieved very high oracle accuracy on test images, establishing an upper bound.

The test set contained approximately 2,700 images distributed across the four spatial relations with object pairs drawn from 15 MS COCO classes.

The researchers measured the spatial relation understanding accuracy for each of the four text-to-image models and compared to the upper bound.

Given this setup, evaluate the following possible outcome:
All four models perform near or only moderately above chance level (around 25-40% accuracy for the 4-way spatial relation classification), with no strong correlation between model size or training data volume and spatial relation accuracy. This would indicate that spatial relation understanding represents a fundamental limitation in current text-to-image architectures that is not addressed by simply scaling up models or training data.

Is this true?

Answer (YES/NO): NO